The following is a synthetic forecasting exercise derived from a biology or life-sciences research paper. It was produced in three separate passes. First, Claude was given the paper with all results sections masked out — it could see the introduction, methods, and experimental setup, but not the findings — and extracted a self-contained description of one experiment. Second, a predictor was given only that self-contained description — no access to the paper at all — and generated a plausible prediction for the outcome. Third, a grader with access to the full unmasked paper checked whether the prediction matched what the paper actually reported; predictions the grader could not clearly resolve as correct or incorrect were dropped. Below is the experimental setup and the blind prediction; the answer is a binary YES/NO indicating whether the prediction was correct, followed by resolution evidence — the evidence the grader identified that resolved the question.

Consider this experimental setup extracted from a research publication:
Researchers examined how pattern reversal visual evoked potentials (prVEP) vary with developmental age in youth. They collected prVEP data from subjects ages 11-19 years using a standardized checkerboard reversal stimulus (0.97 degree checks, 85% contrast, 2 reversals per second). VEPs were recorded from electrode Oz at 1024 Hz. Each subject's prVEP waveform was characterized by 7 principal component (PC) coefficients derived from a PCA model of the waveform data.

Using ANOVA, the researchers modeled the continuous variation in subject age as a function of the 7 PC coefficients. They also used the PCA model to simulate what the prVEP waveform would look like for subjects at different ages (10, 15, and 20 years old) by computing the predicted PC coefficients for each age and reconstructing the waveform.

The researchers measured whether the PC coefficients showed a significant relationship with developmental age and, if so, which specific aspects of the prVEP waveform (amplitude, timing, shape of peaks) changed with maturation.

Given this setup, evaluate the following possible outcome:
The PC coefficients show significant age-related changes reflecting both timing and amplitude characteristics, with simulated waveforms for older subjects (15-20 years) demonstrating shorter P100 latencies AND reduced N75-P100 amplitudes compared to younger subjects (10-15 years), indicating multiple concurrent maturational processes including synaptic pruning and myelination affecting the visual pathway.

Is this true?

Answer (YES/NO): NO